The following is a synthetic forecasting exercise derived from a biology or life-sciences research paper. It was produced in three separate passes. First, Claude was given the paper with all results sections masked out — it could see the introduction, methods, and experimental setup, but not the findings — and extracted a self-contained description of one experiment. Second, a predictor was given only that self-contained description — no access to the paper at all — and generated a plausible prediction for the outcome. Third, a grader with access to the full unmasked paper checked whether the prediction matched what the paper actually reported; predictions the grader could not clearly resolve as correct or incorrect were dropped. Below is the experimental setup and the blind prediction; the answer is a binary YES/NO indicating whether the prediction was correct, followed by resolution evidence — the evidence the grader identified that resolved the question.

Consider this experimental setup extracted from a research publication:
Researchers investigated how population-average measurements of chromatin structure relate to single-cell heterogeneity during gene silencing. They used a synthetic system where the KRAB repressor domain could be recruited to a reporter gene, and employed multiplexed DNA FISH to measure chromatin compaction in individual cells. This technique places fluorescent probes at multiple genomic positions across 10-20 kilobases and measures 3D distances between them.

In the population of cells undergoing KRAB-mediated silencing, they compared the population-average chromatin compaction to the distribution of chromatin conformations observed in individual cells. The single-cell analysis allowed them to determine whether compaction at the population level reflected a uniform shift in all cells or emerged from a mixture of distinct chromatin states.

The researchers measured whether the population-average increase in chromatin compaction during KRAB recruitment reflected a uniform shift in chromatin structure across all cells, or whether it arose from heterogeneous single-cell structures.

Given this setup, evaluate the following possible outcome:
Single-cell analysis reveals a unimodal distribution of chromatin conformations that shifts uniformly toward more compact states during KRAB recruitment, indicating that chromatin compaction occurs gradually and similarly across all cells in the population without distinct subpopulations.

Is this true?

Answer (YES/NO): NO